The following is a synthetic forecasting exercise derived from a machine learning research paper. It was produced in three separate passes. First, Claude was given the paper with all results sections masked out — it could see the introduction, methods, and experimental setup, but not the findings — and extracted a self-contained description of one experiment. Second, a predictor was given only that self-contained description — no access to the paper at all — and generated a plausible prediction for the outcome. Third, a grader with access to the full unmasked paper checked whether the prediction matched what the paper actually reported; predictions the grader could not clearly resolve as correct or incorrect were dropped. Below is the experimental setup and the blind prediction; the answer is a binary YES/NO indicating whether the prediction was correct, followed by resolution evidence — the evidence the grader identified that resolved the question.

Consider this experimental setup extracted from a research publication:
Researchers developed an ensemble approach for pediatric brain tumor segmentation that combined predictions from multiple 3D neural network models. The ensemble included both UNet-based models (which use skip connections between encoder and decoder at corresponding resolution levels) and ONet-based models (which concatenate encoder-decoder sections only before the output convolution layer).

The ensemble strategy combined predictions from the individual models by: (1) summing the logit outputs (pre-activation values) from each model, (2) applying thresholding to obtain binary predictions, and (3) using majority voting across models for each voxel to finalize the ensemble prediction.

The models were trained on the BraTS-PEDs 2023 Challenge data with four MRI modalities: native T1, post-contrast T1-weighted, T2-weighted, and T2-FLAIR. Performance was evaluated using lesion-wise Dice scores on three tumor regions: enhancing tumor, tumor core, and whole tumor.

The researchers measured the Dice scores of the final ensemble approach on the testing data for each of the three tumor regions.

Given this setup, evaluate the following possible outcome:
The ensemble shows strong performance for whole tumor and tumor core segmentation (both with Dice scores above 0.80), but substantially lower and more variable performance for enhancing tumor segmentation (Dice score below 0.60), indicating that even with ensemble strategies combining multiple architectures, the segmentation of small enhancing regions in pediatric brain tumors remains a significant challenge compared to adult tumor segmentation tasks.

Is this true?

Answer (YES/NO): NO